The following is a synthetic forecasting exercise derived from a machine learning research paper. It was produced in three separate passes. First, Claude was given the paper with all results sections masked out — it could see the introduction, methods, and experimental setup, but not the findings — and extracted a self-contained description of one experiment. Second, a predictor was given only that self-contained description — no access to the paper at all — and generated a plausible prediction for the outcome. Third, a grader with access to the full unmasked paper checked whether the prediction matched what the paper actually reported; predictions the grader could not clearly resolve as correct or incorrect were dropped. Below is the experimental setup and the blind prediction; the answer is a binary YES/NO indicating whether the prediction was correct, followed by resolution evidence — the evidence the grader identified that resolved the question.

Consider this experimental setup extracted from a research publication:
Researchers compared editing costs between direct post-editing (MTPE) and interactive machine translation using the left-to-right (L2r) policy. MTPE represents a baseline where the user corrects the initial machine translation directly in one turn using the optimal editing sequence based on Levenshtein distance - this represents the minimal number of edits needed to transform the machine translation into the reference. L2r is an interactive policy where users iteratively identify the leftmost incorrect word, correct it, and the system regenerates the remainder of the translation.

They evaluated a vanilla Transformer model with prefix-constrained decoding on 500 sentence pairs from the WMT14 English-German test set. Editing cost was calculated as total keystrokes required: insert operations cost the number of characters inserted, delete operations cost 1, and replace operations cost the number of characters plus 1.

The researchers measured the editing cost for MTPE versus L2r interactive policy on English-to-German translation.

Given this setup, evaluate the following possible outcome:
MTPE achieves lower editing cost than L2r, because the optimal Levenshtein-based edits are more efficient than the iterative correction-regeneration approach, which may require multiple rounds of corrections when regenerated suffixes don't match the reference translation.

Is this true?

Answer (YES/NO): NO